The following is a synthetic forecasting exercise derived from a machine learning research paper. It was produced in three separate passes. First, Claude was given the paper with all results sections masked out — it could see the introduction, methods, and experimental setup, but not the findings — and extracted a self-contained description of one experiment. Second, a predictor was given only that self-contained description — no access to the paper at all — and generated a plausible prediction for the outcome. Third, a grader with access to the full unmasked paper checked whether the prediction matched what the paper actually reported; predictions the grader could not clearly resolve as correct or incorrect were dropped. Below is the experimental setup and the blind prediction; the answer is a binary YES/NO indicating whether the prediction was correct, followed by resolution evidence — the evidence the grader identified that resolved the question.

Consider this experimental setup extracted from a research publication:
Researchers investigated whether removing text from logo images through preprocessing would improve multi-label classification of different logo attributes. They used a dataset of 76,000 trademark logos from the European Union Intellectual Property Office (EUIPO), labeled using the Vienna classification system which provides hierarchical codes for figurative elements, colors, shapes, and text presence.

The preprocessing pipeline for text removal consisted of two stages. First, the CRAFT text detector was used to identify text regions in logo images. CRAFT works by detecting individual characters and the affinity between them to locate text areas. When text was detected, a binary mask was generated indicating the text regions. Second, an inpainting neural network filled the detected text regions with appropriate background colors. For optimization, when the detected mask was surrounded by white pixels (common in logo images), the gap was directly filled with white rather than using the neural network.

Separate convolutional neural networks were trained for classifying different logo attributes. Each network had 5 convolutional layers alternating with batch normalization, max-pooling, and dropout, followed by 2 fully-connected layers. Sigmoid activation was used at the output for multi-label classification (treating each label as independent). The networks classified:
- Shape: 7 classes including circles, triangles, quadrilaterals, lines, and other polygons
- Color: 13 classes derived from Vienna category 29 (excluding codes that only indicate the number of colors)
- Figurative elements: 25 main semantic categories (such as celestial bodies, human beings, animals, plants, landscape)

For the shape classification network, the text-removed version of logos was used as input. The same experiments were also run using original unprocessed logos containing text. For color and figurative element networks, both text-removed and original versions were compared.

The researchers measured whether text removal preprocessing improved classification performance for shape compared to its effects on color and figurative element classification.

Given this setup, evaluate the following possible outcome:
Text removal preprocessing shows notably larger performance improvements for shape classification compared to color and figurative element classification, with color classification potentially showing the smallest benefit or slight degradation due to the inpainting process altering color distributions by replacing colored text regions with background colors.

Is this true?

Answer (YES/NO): YES